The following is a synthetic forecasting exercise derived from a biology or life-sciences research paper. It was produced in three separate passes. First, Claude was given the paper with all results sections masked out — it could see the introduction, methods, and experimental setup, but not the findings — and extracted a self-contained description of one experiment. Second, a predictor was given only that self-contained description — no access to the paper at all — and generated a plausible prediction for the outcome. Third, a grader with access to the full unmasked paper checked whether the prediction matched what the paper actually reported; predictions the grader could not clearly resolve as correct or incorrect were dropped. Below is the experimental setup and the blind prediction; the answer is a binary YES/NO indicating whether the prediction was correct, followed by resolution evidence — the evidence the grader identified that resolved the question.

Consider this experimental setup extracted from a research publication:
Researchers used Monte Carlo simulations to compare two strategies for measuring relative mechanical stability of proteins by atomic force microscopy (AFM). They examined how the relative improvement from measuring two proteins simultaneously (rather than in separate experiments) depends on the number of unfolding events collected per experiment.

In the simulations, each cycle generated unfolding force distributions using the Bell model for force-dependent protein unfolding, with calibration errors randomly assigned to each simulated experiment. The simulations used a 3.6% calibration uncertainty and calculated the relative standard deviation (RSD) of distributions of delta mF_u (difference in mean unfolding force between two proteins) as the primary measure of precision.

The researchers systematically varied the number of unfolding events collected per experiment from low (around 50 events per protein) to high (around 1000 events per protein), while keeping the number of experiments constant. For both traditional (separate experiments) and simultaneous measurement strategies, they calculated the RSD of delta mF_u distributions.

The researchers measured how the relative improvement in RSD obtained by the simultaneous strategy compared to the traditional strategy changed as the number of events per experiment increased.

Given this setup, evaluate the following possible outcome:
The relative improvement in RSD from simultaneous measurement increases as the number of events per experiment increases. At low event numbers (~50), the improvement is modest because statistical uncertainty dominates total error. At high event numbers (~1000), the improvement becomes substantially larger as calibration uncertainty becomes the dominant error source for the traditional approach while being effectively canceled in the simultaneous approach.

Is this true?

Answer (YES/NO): YES